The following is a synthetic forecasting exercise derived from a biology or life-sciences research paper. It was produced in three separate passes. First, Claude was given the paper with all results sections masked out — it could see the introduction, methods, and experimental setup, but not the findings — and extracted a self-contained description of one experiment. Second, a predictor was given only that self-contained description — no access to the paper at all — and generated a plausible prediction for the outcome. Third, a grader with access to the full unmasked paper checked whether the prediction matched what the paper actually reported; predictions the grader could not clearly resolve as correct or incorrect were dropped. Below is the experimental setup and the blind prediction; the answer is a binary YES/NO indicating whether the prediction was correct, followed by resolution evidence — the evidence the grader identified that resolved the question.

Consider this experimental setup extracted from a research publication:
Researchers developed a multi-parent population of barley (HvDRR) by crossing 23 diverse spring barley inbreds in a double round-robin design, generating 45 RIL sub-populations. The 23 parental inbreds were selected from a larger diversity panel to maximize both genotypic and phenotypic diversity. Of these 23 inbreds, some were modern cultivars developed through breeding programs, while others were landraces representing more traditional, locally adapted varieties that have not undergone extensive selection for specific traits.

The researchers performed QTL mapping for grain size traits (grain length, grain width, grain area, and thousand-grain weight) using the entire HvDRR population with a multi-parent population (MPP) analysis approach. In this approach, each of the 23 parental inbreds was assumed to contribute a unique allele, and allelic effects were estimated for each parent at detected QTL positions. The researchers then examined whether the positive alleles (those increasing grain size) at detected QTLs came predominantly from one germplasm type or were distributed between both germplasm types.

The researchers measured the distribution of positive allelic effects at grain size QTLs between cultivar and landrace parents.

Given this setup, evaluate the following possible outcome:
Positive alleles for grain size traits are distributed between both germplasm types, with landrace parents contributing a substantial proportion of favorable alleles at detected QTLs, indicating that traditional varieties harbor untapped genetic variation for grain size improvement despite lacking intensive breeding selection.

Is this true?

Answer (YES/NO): YES